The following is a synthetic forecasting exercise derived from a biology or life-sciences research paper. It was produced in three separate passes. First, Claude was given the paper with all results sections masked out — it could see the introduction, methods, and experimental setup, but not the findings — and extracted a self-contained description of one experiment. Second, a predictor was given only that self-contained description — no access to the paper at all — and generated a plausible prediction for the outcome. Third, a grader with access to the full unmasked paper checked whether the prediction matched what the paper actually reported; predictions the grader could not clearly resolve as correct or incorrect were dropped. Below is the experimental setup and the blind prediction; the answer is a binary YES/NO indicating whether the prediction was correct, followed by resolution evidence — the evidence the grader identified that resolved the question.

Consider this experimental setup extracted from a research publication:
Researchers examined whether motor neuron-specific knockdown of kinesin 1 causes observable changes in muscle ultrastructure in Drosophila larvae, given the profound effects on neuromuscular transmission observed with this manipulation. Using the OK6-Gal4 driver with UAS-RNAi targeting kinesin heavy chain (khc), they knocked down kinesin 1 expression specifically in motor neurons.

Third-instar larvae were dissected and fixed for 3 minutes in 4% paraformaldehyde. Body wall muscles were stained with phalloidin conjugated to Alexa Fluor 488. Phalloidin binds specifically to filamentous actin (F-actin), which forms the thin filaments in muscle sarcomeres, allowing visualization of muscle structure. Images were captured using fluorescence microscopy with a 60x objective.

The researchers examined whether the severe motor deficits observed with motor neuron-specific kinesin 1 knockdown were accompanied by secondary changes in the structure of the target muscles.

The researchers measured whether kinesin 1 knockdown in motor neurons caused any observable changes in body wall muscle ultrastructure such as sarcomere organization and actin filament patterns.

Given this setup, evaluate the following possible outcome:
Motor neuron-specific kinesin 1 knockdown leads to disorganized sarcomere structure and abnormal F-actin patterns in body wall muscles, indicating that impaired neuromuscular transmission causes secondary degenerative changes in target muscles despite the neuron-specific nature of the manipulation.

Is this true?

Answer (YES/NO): NO